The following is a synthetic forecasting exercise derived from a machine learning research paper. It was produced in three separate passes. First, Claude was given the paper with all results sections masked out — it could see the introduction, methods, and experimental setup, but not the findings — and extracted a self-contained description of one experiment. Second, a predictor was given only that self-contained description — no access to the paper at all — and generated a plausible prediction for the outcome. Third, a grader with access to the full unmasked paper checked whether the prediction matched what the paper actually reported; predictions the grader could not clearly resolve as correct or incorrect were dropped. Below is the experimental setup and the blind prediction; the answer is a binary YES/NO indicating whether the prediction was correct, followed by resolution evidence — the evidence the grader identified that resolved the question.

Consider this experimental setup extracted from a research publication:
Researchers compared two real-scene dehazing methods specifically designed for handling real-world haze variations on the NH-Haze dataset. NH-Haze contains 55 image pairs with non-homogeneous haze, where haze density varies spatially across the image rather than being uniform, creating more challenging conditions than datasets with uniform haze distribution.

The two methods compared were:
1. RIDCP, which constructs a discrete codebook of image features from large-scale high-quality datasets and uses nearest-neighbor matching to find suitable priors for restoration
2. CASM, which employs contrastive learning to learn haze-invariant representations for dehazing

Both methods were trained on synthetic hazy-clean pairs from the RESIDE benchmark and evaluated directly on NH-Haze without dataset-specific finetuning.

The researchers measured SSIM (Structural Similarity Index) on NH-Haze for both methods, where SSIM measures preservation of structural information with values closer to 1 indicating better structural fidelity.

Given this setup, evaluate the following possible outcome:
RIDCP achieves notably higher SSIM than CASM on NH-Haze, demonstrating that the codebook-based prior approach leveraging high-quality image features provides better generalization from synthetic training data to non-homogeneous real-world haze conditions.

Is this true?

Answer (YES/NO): NO